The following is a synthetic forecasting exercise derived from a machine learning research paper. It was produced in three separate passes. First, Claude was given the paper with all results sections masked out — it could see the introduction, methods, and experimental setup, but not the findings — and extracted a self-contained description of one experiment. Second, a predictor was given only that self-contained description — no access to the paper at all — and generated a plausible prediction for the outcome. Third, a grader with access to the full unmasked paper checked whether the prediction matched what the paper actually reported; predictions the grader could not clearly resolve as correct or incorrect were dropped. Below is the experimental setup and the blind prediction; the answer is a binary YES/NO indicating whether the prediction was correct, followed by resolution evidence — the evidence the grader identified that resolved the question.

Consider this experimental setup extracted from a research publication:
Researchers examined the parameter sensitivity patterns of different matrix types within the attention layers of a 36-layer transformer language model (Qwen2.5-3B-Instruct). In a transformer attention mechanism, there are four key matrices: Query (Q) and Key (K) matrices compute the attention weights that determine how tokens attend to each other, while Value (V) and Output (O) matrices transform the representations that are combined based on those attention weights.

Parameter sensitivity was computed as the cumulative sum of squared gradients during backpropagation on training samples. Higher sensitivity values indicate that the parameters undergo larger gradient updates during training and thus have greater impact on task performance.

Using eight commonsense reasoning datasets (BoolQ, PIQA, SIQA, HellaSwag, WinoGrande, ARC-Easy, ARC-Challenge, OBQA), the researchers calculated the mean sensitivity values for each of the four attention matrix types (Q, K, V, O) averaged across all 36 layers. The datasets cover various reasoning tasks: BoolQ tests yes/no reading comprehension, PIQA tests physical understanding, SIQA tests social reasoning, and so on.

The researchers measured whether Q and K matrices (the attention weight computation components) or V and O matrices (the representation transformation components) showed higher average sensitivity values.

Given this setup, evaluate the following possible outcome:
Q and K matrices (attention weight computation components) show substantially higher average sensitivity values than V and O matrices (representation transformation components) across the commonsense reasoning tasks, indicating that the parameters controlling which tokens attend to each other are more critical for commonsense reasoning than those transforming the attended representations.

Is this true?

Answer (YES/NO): NO